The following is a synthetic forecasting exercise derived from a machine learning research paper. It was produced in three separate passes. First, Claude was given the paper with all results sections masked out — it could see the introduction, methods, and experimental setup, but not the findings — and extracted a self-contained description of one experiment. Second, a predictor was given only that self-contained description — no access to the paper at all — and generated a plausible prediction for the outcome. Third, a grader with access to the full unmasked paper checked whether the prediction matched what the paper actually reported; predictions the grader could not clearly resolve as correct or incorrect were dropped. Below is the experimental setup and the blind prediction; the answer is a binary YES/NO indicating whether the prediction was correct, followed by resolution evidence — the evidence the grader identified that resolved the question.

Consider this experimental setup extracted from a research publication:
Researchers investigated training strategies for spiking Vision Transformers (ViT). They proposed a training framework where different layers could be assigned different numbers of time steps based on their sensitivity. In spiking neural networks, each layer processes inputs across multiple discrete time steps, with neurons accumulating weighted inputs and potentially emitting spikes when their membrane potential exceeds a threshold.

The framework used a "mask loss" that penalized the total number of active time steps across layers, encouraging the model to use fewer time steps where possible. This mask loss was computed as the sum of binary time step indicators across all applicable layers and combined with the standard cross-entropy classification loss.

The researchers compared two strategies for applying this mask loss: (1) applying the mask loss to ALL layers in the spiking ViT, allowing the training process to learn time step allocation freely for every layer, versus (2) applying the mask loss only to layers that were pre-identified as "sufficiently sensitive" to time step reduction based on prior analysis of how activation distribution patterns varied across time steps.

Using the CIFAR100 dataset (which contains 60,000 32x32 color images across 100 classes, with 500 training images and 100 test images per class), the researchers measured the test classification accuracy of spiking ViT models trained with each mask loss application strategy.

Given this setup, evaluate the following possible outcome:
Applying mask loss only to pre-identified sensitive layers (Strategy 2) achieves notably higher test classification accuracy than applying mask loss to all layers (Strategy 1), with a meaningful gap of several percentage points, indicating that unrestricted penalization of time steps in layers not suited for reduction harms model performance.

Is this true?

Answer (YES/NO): YES